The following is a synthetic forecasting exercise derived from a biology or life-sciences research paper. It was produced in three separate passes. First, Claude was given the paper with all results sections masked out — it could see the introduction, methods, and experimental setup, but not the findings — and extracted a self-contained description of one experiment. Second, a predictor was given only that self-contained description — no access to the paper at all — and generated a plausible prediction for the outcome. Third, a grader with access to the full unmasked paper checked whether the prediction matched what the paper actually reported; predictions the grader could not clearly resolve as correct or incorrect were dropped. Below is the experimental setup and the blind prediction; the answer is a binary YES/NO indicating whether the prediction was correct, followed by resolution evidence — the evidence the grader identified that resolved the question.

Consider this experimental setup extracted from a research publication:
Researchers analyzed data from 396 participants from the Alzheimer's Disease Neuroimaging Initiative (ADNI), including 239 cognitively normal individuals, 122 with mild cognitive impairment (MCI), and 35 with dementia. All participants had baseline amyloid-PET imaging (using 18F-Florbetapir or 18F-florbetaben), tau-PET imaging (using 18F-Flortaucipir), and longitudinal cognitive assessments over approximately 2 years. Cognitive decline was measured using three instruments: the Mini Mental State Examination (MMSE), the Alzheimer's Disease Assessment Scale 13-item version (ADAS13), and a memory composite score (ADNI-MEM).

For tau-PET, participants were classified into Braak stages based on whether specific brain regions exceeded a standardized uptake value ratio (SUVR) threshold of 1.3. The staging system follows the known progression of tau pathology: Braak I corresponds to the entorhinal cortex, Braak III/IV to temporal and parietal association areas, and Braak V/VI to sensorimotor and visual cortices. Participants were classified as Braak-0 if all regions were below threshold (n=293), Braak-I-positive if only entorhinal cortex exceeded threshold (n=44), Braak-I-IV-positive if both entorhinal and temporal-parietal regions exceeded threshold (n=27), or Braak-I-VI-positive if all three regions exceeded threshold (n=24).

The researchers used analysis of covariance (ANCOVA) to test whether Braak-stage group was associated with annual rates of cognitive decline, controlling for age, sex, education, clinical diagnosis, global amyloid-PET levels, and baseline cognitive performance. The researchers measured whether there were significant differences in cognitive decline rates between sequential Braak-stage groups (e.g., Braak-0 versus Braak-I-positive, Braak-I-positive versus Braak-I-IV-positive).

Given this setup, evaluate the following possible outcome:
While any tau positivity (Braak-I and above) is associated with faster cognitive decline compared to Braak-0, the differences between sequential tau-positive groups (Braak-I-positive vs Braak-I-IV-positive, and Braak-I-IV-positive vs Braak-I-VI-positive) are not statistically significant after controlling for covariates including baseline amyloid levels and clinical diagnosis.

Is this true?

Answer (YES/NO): NO